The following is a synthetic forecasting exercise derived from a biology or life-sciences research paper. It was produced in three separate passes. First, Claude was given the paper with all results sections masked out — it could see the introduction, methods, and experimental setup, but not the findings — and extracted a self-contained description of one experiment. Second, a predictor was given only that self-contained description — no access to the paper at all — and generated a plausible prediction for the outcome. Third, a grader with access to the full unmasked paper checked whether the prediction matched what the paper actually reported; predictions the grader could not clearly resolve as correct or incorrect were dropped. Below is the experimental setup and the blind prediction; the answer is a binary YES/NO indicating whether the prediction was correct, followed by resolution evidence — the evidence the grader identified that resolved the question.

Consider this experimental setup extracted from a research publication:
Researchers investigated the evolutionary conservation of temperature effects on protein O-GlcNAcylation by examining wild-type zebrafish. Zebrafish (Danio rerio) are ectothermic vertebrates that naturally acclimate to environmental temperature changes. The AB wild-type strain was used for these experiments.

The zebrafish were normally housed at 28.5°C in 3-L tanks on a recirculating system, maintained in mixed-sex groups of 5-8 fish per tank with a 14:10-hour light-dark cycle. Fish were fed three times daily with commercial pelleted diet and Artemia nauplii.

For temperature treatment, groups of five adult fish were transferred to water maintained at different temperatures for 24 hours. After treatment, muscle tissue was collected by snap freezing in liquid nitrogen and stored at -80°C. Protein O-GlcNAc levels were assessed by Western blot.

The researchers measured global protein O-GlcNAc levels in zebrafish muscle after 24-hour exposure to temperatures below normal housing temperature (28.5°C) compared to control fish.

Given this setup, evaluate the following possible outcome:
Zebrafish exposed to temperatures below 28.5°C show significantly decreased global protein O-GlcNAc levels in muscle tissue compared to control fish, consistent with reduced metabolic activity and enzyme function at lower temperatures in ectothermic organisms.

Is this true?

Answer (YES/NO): YES